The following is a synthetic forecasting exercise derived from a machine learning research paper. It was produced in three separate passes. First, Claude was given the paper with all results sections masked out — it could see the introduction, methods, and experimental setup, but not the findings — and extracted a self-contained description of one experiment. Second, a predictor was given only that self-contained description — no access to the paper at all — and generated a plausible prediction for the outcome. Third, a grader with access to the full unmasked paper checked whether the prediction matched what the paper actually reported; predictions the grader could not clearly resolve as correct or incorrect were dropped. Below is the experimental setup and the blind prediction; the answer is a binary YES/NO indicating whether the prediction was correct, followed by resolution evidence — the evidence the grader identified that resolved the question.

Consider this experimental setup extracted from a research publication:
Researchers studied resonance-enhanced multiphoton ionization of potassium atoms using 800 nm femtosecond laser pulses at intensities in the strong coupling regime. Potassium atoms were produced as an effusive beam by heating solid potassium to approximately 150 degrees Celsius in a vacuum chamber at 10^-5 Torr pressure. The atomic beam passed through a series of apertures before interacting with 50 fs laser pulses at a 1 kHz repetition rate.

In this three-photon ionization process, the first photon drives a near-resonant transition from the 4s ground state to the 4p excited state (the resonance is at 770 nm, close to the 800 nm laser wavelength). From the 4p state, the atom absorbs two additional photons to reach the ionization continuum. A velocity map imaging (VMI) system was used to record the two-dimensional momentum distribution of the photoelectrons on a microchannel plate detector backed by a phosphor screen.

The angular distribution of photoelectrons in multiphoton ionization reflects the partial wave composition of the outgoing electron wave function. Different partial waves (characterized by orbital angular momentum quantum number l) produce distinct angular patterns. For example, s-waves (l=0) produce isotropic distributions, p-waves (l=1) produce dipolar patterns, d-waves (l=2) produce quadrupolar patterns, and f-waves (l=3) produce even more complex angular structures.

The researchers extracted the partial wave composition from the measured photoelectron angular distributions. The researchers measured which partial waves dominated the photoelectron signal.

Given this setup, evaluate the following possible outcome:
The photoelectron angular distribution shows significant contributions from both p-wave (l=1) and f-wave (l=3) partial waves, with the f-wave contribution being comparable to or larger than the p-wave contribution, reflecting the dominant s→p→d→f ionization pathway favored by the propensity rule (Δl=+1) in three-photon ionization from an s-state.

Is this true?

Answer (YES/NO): YES